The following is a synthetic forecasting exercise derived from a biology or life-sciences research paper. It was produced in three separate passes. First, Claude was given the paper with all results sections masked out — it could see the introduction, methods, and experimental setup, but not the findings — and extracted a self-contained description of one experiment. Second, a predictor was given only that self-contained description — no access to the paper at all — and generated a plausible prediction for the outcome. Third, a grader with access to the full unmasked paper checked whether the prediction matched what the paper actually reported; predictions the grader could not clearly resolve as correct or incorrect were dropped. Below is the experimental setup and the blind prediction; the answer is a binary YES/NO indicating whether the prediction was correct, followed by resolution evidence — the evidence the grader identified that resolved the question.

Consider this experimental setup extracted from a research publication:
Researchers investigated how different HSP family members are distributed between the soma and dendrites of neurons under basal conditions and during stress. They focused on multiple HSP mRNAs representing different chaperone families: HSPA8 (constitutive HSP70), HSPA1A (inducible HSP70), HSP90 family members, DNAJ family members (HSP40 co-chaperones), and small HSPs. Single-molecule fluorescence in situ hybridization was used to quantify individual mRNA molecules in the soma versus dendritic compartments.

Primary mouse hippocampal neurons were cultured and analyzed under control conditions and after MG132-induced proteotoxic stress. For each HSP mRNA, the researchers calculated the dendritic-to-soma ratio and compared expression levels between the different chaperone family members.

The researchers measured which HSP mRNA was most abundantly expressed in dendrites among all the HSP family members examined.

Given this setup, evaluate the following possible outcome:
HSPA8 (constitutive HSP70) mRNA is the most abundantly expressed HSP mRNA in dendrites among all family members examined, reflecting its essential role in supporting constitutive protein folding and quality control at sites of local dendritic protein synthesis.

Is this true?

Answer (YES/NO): YES